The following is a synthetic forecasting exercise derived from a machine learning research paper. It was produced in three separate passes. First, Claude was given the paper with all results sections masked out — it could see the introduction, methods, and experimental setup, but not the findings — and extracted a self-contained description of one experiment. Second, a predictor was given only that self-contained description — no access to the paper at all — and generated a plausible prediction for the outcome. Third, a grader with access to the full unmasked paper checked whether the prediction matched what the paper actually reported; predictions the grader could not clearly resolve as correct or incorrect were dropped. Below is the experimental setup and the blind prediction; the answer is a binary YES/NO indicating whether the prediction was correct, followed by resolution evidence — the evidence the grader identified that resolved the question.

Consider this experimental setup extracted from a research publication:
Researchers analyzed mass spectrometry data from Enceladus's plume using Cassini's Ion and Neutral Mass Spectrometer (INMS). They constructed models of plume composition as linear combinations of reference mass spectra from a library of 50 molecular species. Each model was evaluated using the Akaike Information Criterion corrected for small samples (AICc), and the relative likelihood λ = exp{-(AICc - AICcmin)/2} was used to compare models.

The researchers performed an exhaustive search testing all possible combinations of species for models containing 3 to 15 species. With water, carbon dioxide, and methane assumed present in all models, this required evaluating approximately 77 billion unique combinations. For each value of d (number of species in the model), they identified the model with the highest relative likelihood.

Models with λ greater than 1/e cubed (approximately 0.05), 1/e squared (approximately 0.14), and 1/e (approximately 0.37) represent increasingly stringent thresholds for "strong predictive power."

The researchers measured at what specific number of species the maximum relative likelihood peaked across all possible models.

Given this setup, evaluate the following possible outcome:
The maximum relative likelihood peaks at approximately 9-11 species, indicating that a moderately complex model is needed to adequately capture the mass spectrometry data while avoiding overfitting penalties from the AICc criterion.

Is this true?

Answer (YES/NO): NO